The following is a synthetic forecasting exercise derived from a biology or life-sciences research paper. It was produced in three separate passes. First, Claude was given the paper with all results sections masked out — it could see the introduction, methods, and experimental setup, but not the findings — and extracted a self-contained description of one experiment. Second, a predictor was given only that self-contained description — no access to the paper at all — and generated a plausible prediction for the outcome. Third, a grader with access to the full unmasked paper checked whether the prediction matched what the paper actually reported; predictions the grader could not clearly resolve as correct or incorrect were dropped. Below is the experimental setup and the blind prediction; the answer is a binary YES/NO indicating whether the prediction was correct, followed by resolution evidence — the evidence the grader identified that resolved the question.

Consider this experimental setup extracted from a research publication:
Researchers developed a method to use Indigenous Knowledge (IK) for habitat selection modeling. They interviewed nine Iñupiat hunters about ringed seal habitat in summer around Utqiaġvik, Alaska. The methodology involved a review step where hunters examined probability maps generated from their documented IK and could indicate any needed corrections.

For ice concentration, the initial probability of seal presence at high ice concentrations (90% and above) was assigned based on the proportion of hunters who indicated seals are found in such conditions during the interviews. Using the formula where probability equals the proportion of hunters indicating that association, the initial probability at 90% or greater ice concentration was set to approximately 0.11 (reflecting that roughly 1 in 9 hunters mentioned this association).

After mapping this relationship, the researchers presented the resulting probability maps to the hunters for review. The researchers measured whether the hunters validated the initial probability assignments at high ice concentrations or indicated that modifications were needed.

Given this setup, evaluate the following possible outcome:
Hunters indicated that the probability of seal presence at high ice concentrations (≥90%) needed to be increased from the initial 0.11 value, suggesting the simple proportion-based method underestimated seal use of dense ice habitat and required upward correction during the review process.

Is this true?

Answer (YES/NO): YES